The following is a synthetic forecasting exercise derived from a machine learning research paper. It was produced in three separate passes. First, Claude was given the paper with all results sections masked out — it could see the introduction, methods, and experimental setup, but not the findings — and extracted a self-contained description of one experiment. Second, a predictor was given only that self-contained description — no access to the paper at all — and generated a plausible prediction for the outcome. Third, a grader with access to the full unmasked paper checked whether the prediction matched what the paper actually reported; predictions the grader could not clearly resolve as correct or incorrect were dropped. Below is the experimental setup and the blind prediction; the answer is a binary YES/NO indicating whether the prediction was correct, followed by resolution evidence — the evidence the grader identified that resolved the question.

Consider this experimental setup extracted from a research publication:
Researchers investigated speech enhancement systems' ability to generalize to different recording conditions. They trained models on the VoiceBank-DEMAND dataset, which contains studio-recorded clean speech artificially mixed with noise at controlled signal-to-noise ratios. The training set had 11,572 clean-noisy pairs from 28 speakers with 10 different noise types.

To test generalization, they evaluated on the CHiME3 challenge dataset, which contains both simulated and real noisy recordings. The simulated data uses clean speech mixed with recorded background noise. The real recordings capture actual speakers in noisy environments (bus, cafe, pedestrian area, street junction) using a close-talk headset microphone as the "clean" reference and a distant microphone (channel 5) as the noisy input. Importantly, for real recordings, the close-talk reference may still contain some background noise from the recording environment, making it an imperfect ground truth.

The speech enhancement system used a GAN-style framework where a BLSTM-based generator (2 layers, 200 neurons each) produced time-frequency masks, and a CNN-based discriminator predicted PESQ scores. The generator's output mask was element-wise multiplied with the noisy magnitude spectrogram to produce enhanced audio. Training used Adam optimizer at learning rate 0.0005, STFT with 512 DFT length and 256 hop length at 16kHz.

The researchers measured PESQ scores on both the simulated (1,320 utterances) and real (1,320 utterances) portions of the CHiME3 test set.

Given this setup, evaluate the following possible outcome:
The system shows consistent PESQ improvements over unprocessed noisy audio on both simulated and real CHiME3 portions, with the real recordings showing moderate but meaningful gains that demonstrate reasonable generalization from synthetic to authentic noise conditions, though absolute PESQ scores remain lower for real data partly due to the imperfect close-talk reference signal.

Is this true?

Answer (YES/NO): NO